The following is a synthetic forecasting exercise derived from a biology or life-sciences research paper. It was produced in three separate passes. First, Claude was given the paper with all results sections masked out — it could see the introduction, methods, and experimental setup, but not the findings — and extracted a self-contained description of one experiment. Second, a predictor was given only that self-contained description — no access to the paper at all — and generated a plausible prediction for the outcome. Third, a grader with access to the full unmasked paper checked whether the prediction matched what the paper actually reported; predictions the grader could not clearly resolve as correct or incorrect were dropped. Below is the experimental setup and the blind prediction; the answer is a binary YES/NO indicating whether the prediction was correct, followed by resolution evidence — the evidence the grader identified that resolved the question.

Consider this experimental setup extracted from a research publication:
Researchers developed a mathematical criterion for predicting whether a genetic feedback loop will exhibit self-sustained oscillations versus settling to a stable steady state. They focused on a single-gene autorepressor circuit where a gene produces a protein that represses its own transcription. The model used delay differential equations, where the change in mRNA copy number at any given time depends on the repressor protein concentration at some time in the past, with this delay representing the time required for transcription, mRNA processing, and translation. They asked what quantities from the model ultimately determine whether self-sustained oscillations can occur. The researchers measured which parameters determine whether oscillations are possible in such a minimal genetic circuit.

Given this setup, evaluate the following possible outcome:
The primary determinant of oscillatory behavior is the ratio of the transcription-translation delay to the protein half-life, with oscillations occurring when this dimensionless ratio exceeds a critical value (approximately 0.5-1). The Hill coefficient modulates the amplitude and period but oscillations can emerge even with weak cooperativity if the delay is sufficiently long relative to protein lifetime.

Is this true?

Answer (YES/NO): NO